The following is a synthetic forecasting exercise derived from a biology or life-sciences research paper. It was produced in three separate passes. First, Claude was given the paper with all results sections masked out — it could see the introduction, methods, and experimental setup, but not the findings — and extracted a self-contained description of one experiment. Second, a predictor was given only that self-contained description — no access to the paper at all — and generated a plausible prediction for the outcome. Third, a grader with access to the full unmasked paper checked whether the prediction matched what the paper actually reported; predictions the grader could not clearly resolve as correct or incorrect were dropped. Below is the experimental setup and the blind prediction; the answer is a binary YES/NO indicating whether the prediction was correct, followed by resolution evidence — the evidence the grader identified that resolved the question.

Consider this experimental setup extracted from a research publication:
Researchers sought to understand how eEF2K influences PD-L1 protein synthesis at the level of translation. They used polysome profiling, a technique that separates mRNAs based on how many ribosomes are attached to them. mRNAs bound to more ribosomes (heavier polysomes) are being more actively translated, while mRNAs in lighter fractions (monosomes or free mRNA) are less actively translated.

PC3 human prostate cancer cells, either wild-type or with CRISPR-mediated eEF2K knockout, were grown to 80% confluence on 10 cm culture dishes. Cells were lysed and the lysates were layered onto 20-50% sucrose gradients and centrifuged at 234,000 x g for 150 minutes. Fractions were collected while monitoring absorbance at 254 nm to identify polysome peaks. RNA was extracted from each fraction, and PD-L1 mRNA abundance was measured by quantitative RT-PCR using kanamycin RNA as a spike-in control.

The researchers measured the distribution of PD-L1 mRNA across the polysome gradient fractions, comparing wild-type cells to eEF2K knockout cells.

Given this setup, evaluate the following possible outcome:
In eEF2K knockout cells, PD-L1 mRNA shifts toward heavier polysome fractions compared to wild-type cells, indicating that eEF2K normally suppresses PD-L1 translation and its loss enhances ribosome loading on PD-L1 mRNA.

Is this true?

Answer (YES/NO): NO